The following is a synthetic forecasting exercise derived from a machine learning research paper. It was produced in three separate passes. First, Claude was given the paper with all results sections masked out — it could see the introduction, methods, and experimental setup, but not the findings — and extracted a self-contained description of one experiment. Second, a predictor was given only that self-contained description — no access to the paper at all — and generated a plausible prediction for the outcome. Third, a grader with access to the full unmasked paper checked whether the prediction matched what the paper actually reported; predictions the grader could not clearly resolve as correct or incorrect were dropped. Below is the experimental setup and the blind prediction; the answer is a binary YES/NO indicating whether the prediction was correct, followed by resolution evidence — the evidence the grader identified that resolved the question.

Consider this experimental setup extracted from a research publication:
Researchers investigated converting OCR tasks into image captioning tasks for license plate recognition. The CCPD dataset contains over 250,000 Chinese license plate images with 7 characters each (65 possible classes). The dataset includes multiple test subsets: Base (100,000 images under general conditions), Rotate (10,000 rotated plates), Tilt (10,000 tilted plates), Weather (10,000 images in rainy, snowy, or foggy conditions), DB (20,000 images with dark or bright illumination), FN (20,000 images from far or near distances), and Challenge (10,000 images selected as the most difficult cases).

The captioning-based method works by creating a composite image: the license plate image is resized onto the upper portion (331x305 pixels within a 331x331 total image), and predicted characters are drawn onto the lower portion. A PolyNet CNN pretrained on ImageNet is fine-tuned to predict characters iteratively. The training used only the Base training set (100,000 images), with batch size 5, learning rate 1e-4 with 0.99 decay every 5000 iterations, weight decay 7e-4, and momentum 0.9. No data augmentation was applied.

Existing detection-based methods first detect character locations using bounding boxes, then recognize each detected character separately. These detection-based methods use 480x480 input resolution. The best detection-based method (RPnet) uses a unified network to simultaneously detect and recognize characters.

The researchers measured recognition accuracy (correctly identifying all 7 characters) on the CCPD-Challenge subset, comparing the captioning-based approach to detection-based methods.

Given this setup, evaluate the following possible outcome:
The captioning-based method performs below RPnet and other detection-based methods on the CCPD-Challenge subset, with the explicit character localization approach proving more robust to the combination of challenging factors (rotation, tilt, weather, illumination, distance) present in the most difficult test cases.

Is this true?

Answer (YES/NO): NO